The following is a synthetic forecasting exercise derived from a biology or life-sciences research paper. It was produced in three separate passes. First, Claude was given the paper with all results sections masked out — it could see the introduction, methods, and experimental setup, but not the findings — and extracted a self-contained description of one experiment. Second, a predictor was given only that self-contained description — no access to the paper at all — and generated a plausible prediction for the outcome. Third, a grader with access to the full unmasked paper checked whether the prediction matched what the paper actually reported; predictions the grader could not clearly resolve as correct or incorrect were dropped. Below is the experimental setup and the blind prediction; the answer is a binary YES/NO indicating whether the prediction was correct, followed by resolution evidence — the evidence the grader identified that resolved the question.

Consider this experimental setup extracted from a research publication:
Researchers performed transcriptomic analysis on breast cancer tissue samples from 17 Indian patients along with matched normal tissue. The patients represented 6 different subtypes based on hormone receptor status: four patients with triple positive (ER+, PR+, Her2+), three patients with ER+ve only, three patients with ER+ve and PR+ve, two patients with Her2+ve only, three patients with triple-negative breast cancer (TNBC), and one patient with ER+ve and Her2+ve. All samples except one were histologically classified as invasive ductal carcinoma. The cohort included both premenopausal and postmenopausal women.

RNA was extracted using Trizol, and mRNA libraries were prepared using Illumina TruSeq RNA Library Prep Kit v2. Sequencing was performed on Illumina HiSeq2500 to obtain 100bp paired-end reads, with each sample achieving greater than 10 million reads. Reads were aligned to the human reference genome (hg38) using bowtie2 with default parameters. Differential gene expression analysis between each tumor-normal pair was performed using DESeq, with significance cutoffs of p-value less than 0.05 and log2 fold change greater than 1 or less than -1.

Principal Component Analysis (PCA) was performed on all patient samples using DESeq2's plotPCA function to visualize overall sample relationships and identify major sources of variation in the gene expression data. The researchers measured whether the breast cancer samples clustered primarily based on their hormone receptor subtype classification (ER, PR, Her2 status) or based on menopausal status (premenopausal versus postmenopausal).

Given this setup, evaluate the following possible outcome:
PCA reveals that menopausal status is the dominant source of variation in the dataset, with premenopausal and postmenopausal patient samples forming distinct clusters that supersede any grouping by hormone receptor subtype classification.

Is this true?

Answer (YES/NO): NO